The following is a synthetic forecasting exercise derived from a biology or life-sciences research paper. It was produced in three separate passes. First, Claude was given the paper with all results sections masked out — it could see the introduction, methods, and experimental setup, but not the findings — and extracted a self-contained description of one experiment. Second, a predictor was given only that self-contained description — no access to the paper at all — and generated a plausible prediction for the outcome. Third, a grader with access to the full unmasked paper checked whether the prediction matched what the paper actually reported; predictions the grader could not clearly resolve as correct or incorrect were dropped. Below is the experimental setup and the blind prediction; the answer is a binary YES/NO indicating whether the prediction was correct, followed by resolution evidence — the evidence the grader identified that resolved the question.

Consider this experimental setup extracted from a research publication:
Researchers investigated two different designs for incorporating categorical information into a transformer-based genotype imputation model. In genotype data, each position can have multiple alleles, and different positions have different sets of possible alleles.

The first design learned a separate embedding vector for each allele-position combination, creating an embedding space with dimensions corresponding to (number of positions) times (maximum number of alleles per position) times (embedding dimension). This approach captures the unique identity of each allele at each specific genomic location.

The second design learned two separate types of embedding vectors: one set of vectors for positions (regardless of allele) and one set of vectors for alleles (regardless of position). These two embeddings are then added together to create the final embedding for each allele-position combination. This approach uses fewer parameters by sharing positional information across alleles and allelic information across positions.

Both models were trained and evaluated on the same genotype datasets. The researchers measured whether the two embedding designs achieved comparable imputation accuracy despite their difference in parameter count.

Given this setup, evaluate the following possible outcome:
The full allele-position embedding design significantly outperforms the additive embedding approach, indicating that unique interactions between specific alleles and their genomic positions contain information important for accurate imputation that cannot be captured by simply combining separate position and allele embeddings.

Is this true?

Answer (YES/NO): NO